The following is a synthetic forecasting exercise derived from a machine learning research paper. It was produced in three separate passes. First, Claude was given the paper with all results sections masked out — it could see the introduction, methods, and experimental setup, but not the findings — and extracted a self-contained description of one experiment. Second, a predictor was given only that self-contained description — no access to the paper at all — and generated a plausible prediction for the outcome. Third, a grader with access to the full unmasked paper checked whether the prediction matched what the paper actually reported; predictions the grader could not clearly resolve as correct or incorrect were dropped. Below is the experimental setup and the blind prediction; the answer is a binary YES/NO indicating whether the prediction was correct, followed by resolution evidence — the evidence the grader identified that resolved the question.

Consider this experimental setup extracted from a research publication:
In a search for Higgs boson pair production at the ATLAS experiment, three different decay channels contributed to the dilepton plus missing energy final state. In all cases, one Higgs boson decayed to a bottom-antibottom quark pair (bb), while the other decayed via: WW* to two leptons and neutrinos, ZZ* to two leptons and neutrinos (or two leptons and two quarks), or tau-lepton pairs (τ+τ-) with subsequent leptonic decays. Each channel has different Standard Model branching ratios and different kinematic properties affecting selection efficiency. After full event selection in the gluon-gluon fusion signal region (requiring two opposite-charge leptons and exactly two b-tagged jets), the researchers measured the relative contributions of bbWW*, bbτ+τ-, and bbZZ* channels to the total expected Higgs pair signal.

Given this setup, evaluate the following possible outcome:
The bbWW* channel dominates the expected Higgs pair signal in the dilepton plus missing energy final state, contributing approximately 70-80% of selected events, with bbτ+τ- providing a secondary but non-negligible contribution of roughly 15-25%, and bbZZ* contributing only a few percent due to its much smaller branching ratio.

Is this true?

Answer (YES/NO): NO